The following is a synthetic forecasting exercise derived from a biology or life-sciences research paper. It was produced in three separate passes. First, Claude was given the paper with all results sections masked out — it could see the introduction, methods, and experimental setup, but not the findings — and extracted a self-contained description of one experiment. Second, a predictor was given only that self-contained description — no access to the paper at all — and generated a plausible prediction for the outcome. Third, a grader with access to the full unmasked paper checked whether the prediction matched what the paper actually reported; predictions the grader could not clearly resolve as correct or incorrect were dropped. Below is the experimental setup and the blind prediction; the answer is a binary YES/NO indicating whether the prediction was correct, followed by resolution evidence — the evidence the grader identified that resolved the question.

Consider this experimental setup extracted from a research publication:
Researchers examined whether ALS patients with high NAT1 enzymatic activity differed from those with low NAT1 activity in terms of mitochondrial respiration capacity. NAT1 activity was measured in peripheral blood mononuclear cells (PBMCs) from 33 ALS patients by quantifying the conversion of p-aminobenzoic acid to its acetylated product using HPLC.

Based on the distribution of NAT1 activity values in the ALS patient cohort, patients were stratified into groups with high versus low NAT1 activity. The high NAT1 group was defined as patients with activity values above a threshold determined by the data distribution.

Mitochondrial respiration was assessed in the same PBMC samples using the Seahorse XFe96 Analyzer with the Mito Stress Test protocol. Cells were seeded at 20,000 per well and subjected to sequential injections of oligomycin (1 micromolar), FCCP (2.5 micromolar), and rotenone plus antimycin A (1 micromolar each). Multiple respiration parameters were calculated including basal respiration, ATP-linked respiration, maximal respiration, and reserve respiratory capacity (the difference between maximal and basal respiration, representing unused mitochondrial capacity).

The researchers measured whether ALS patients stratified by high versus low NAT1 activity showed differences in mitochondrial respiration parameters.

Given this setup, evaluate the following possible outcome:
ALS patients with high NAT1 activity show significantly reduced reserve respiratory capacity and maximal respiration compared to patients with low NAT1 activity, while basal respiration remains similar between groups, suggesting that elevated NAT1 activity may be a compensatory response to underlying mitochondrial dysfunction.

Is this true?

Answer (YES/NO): NO